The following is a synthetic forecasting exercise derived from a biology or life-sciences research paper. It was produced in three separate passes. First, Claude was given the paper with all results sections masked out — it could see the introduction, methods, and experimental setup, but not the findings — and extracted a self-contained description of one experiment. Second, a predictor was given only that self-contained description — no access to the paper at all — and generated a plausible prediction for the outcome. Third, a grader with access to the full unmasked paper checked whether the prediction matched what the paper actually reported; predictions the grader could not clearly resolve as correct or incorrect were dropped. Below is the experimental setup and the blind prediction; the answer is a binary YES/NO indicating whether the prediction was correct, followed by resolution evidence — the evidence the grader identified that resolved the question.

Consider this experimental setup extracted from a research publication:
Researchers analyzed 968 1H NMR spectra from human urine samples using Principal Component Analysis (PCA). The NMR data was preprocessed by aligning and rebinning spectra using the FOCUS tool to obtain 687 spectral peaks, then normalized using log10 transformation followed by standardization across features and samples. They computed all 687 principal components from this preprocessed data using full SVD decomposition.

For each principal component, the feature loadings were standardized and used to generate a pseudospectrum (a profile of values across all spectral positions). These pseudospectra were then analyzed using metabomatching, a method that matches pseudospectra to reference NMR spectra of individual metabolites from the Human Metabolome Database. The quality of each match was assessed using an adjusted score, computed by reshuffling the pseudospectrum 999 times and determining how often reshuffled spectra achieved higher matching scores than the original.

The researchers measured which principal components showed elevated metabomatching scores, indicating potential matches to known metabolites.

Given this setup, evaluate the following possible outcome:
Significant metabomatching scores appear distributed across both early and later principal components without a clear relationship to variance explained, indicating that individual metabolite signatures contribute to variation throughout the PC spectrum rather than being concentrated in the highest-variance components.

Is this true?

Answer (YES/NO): NO